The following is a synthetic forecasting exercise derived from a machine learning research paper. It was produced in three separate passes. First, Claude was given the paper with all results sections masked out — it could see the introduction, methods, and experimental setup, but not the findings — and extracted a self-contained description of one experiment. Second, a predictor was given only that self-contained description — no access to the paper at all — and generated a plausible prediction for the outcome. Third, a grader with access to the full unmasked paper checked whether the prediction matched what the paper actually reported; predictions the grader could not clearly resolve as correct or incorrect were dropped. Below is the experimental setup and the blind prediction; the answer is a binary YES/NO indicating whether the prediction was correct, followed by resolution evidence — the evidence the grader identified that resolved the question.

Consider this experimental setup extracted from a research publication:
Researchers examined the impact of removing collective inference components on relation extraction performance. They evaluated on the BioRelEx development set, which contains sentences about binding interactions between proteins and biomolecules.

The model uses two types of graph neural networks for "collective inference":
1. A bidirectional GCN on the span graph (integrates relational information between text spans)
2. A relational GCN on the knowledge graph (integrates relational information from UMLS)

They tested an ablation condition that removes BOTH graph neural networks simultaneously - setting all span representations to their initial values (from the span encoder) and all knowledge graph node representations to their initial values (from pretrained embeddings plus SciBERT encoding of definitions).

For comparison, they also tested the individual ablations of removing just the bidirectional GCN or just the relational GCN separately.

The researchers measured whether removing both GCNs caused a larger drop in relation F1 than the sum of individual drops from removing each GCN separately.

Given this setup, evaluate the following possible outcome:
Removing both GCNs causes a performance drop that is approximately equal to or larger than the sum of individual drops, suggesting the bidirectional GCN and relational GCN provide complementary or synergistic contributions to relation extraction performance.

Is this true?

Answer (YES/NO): YES